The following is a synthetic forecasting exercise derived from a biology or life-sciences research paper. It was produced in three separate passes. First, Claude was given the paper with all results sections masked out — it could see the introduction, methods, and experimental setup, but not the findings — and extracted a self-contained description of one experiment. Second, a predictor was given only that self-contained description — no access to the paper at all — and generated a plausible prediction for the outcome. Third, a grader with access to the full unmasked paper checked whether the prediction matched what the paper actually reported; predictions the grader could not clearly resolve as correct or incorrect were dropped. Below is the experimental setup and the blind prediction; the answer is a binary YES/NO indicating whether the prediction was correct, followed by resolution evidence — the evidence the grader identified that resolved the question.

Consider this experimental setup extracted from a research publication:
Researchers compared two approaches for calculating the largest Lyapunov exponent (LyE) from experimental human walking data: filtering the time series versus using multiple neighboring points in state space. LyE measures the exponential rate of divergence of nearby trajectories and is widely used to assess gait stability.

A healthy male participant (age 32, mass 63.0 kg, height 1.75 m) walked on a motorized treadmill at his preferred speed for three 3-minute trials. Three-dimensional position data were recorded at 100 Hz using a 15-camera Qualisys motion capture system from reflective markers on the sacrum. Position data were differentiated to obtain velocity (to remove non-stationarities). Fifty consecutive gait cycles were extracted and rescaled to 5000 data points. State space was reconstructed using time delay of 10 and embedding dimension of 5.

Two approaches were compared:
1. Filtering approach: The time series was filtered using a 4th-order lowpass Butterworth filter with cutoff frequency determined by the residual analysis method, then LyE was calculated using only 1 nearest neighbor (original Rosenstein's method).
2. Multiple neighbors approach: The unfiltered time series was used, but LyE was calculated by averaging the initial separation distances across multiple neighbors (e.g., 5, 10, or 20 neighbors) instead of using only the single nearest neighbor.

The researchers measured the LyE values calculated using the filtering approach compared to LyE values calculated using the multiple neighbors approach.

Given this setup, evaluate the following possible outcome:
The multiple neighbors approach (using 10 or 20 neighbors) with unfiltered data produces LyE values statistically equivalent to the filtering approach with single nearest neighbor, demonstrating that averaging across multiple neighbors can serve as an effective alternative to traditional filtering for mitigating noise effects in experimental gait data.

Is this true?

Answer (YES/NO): NO